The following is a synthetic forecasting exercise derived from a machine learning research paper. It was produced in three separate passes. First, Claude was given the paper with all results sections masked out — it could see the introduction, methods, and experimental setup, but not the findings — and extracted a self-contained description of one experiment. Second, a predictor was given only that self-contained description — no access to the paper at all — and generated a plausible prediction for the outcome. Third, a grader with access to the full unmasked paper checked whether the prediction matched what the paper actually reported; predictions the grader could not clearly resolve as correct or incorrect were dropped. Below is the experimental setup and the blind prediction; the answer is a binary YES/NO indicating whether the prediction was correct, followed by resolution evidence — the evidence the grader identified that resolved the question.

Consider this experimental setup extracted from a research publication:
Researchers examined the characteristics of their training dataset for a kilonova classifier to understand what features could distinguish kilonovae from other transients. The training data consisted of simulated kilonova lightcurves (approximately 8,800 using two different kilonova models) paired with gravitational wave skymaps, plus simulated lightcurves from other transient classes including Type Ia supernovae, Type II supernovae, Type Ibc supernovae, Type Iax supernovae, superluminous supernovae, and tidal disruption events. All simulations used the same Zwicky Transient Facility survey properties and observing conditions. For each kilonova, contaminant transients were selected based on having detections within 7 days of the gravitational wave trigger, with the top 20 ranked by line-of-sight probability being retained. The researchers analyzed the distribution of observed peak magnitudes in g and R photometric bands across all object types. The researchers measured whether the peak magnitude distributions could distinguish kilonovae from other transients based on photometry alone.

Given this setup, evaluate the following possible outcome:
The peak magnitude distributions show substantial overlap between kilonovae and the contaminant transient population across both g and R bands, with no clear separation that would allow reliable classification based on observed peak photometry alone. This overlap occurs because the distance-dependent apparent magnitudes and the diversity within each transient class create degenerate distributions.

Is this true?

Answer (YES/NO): YES